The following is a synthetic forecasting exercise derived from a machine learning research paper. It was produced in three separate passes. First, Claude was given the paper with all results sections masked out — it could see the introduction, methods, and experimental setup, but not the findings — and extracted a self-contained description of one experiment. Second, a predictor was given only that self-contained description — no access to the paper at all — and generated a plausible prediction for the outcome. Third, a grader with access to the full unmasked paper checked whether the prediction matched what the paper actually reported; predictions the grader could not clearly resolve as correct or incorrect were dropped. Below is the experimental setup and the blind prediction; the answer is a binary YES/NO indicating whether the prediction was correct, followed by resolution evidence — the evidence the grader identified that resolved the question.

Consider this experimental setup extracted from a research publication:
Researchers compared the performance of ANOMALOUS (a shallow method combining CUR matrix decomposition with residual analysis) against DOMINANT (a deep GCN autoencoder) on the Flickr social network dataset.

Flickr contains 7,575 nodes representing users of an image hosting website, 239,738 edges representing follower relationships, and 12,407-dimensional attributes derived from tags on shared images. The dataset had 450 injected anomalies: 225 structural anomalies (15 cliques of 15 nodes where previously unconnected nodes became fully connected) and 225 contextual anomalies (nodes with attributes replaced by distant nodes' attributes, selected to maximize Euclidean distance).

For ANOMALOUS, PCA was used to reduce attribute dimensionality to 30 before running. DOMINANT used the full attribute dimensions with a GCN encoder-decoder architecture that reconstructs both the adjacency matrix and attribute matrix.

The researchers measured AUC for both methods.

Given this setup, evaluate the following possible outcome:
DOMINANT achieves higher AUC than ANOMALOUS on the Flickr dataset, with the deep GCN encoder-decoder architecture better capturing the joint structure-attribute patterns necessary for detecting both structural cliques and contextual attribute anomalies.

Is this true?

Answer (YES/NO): YES